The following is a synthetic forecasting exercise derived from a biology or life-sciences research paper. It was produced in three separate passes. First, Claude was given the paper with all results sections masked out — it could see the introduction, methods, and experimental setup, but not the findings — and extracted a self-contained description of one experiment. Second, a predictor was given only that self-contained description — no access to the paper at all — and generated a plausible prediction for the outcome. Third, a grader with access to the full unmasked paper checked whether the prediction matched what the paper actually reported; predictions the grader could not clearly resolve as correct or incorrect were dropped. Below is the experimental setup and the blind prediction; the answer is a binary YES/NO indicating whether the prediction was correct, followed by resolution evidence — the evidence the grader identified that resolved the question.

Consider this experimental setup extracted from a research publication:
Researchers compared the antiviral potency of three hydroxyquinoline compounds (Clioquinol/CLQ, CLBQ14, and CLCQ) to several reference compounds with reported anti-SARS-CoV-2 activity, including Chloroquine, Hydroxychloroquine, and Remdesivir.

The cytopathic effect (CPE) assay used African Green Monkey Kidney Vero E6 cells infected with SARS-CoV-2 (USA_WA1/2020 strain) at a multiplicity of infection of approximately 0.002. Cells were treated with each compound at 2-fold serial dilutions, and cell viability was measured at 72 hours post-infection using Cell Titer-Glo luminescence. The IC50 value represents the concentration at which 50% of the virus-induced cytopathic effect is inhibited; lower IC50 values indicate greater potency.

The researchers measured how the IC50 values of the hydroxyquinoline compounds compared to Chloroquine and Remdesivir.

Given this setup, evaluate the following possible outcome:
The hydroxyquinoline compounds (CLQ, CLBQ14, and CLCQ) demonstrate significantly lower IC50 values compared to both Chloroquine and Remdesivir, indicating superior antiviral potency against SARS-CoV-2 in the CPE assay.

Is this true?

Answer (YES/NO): NO